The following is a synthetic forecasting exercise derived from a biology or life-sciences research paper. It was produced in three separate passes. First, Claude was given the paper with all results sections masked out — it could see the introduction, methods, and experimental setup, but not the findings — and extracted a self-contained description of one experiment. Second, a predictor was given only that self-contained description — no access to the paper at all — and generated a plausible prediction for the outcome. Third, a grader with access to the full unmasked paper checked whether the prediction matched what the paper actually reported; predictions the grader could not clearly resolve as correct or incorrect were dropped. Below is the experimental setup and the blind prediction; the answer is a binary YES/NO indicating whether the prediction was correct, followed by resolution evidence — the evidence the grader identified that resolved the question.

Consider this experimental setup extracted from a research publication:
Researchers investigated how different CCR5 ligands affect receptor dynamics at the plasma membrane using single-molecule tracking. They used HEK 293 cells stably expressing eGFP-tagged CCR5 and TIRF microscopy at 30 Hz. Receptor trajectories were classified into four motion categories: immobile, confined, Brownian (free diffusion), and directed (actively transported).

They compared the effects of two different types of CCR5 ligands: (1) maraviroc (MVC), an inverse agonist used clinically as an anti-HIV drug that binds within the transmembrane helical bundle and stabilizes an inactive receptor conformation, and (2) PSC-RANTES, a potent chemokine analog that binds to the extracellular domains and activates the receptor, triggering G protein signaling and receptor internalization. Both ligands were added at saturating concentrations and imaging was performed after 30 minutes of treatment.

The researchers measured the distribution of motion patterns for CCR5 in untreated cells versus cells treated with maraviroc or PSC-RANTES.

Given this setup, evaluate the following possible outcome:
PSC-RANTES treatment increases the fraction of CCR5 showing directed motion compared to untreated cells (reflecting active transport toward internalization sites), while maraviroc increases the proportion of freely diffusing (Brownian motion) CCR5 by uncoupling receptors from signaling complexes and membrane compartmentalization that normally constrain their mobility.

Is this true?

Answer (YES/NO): NO